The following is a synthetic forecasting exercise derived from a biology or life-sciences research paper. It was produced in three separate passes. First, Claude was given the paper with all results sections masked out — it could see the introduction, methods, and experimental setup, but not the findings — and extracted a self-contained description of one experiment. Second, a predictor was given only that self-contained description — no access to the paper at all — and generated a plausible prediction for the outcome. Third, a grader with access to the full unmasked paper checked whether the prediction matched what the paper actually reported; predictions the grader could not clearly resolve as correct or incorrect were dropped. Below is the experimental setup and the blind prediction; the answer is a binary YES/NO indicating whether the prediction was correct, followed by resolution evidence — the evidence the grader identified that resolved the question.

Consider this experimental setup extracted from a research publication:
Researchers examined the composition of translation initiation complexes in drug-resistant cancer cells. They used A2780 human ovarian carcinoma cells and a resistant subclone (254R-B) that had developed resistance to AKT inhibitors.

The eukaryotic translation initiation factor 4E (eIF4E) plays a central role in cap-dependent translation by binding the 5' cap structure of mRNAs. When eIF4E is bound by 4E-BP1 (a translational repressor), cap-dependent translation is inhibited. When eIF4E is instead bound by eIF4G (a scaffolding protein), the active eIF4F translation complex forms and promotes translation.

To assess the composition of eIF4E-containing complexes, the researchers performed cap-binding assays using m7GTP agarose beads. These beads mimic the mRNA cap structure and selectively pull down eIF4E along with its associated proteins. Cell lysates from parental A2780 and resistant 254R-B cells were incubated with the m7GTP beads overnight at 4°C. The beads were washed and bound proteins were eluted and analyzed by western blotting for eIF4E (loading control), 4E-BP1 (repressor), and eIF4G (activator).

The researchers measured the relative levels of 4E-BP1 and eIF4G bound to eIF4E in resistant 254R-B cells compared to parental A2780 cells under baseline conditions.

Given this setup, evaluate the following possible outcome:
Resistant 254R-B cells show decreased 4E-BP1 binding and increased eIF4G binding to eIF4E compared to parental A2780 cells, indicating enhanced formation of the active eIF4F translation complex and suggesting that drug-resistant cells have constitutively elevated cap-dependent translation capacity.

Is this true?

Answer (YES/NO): YES